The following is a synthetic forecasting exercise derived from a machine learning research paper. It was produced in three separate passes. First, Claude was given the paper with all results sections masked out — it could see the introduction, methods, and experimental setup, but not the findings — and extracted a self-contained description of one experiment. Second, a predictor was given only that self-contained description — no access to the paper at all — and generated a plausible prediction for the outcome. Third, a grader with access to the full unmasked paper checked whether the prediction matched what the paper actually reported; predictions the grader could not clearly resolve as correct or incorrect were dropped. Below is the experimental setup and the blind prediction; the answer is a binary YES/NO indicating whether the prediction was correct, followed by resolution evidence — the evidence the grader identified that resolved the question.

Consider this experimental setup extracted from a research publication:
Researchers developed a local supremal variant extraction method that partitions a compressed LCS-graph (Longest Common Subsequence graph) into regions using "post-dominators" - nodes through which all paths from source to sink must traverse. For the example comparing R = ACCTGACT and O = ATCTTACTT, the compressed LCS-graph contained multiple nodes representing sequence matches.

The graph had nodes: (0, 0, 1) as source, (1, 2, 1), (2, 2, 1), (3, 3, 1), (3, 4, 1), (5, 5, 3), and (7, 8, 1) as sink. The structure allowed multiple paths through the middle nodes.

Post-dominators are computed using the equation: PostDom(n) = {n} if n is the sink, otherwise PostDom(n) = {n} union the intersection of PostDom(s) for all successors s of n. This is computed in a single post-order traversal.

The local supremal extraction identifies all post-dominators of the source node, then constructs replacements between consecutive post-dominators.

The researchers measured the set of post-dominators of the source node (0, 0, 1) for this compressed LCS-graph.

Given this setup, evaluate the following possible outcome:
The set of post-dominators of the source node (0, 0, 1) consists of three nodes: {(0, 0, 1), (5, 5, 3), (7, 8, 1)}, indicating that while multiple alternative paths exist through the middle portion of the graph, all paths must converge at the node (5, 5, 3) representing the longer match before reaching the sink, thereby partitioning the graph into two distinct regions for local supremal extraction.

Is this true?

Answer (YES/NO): YES